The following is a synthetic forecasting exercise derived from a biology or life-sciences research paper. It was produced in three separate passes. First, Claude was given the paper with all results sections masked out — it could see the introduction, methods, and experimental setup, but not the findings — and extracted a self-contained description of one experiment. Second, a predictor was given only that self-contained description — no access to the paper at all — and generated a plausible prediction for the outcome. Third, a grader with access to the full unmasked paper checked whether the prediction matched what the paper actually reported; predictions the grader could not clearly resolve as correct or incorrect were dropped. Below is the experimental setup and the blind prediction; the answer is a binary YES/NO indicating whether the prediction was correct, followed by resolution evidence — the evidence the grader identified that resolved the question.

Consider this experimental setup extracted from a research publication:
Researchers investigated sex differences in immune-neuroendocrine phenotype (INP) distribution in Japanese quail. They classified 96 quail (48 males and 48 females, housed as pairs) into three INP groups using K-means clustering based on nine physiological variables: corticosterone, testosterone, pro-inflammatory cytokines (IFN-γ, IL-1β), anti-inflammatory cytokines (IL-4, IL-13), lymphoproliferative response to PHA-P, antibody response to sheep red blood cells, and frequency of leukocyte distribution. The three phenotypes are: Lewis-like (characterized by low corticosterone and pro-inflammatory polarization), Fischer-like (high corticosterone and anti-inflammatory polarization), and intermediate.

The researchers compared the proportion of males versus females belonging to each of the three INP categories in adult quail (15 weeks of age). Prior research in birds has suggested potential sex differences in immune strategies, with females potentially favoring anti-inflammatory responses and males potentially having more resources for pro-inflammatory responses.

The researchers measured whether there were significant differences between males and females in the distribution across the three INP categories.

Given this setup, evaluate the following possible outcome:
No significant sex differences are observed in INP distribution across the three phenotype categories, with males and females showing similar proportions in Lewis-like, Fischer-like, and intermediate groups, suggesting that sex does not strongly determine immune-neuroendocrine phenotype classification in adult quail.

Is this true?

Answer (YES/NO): NO